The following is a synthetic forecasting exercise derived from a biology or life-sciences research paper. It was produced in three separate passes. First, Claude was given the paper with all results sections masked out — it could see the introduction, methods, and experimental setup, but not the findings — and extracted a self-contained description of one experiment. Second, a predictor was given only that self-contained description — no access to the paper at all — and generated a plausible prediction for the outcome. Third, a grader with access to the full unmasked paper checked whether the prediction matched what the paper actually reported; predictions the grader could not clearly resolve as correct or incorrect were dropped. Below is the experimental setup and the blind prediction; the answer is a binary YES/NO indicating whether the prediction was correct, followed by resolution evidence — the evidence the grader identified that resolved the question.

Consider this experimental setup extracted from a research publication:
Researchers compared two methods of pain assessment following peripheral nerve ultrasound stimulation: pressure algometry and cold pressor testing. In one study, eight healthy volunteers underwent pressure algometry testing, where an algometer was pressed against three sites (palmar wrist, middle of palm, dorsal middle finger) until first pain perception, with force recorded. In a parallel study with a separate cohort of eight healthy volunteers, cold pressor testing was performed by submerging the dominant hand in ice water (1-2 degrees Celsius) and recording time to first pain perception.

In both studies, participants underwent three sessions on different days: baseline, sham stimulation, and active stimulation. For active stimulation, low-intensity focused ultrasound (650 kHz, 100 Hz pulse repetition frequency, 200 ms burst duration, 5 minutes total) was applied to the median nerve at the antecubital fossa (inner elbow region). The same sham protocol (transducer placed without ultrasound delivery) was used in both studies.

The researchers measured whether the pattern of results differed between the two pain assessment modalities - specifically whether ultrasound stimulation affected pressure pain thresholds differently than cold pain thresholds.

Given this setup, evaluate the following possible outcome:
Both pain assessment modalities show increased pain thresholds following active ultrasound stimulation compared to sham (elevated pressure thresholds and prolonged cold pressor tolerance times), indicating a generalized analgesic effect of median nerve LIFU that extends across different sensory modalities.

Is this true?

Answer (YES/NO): YES